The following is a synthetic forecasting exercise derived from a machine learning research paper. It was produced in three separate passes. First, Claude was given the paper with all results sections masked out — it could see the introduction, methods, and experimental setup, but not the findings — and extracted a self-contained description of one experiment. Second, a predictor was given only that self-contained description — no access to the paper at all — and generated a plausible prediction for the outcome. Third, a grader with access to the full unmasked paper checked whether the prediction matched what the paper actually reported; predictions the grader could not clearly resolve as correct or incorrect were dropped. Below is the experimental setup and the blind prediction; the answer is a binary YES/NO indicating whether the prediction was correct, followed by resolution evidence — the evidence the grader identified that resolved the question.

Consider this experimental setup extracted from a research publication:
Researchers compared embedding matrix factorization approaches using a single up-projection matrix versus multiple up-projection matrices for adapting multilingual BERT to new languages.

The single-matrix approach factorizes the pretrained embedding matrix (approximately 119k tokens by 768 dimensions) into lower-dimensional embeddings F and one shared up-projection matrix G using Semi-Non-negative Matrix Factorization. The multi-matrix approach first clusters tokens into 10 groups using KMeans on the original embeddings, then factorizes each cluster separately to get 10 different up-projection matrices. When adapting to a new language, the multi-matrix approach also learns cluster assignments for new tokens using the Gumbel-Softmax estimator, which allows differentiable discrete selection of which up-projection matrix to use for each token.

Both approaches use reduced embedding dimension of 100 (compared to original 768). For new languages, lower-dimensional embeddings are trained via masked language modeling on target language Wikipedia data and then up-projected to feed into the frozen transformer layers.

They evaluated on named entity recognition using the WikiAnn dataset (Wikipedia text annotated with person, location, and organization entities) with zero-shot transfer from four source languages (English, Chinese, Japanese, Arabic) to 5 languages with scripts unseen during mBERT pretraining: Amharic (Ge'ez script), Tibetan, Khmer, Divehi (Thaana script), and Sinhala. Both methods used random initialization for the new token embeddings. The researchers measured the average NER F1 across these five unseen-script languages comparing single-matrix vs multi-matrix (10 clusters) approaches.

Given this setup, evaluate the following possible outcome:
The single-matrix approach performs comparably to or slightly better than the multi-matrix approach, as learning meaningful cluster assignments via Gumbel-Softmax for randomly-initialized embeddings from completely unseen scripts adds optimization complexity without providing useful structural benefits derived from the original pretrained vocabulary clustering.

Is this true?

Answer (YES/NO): NO